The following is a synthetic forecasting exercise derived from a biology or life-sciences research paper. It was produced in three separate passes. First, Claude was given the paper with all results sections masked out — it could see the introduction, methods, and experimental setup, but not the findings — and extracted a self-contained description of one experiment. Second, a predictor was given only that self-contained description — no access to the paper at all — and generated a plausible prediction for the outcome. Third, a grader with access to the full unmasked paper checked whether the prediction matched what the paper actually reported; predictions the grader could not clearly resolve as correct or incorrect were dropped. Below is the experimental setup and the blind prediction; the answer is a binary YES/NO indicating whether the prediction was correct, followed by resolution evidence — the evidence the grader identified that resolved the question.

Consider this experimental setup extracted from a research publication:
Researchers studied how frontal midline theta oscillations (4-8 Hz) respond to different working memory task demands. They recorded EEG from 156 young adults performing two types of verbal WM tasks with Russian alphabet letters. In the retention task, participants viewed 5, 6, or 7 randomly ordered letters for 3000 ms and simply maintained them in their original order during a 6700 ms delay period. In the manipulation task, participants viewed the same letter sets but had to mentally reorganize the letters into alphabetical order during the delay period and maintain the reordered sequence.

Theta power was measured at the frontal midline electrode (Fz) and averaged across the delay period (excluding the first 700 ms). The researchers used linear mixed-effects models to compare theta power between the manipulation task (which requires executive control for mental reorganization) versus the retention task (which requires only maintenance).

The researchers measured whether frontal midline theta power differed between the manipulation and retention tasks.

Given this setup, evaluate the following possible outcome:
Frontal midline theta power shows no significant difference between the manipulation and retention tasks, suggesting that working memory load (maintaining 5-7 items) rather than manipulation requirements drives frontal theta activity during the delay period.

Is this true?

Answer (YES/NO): NO